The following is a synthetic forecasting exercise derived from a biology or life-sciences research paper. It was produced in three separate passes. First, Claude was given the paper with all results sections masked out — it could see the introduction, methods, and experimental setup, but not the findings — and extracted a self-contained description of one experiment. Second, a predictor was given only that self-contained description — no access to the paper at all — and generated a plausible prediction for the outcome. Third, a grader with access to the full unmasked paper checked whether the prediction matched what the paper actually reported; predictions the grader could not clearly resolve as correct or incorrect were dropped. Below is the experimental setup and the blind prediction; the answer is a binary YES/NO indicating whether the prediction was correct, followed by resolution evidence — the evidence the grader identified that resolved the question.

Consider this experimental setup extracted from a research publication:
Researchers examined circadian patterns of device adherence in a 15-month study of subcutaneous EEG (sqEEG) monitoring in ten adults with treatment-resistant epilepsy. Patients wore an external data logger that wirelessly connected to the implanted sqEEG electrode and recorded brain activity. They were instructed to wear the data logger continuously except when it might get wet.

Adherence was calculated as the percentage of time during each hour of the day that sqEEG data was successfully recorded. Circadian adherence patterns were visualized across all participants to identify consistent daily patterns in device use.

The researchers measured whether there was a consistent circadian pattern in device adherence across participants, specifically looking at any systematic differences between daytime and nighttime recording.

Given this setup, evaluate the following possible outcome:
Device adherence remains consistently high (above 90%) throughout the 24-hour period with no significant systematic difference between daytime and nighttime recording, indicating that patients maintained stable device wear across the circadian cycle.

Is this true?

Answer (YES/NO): NO